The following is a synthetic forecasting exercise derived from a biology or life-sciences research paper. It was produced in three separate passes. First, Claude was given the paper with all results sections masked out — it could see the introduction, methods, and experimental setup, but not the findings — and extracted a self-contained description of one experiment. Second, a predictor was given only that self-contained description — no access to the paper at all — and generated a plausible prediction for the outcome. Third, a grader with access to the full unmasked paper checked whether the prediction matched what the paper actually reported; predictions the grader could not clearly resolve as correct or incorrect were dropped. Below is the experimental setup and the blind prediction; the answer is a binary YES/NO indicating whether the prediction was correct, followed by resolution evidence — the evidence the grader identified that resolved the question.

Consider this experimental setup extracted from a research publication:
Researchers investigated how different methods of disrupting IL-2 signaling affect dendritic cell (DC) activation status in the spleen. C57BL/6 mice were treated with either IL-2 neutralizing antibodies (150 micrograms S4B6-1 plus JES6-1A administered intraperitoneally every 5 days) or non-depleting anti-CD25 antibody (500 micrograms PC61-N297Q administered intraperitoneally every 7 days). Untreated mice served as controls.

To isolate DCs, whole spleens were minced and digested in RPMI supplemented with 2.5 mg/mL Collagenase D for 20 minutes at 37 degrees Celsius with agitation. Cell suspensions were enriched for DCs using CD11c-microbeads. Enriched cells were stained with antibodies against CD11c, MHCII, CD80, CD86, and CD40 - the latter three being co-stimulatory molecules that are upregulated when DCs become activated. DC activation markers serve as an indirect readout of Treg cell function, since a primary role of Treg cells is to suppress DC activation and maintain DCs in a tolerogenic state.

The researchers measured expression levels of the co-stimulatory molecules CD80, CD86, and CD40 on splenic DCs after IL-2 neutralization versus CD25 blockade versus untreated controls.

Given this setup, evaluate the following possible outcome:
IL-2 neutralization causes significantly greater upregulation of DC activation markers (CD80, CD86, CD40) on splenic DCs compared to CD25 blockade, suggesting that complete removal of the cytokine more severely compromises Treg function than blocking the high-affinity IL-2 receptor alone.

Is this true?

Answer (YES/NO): YES